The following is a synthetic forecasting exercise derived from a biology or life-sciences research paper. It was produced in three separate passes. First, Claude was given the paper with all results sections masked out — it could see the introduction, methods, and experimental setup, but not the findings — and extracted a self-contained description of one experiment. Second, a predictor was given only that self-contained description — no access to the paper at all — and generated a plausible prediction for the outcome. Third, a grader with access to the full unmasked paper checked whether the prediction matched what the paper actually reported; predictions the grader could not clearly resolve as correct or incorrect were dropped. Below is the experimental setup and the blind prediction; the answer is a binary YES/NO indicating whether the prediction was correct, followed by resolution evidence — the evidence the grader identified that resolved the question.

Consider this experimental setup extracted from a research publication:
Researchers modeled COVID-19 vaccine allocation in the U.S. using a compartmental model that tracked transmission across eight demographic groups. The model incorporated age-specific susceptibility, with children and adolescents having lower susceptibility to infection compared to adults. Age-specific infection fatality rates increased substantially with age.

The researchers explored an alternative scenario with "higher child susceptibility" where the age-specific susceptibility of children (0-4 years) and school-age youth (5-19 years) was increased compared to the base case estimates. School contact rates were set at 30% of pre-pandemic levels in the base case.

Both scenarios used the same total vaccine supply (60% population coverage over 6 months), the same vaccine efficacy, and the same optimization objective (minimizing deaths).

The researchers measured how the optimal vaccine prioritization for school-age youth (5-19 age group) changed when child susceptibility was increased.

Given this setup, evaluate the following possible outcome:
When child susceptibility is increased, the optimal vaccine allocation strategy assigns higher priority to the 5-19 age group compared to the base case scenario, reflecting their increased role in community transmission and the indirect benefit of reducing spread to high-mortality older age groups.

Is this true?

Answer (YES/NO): YES